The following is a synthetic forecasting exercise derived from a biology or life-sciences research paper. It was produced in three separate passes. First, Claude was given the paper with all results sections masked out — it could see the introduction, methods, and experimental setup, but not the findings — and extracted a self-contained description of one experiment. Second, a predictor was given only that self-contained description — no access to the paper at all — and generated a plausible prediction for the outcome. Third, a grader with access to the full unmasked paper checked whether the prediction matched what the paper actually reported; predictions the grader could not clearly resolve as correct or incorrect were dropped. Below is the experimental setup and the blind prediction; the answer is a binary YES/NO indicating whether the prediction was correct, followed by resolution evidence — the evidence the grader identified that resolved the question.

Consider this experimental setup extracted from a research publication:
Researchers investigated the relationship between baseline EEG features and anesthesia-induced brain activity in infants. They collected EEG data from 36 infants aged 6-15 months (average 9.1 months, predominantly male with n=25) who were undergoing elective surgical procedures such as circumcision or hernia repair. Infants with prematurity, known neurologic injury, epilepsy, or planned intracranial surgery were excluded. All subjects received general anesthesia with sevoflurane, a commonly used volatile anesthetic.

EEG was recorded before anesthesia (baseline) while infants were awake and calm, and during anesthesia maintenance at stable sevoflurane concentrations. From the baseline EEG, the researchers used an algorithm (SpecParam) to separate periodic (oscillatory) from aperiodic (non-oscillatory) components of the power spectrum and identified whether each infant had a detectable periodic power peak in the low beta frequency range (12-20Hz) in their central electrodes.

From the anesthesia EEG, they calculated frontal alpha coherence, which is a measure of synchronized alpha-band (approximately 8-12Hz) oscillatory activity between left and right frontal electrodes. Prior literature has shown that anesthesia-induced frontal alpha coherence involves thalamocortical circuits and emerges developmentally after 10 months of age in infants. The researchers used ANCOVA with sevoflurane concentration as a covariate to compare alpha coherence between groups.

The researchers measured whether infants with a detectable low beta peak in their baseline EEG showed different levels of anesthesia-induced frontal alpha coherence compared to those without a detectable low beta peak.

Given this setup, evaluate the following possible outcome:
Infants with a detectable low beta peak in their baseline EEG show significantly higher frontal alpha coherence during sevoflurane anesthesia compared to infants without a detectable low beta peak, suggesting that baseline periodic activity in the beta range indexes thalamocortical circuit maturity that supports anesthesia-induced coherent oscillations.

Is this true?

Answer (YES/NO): YES